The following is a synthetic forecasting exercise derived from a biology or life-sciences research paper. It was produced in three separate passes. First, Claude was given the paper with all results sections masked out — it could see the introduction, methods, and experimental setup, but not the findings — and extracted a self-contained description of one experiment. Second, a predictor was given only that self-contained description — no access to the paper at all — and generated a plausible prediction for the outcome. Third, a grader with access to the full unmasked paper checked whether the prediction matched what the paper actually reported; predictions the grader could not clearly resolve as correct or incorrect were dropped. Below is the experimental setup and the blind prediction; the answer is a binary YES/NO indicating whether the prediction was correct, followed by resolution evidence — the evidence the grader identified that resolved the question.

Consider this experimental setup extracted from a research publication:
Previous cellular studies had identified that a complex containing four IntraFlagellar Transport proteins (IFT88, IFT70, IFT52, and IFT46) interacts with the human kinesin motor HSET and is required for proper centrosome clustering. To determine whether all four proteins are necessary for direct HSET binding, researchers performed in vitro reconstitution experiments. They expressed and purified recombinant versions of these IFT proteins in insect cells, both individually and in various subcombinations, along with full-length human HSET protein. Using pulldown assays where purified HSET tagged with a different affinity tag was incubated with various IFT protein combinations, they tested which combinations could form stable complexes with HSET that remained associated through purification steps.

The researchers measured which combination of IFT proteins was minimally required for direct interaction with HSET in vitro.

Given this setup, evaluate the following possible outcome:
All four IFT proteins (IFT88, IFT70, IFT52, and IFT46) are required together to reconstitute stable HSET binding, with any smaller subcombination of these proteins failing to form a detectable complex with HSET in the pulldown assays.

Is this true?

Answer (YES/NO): NO